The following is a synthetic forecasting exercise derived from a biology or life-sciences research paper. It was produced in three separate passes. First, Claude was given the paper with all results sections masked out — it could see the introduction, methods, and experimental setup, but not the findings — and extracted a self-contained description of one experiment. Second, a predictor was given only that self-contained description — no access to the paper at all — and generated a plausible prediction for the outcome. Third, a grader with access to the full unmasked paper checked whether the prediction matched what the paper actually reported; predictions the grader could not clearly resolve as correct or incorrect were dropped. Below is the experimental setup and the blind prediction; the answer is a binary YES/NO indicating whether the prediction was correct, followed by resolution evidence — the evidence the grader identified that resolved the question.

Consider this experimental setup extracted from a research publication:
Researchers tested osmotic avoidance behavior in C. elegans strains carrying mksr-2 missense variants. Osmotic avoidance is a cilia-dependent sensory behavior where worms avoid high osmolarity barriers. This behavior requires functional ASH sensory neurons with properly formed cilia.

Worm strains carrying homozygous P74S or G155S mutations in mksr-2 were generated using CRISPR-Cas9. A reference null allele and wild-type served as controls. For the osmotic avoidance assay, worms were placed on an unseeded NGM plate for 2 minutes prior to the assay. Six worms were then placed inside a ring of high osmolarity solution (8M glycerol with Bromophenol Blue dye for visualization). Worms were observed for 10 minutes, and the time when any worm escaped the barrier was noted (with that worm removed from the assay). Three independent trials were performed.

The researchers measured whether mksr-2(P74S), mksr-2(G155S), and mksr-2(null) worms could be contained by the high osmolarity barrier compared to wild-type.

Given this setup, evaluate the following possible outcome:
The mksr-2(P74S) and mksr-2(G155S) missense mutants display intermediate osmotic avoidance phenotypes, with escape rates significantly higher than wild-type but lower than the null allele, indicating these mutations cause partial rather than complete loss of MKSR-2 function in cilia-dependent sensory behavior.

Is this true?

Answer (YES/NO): NO